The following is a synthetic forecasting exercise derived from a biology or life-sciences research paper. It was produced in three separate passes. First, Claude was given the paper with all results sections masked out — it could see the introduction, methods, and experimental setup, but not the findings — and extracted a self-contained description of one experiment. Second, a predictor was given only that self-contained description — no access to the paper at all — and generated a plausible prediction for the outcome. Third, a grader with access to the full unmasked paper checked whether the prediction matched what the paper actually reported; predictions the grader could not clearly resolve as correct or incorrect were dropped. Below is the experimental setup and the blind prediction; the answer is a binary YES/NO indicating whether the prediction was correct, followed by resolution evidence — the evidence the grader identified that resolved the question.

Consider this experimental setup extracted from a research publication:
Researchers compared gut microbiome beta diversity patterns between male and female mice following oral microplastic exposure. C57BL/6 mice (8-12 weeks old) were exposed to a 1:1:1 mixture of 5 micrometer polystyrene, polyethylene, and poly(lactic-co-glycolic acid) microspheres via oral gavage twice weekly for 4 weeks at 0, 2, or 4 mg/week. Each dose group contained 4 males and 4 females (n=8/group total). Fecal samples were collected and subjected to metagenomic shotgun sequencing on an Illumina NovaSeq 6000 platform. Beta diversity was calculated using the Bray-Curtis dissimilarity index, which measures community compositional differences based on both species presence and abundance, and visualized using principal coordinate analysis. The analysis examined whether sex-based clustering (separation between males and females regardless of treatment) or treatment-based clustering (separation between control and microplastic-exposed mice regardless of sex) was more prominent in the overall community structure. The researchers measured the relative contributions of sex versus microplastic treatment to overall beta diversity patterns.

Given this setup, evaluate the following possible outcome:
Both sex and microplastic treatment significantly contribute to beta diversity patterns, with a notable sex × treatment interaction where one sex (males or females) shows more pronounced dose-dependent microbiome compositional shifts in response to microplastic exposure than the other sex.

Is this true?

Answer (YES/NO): NO